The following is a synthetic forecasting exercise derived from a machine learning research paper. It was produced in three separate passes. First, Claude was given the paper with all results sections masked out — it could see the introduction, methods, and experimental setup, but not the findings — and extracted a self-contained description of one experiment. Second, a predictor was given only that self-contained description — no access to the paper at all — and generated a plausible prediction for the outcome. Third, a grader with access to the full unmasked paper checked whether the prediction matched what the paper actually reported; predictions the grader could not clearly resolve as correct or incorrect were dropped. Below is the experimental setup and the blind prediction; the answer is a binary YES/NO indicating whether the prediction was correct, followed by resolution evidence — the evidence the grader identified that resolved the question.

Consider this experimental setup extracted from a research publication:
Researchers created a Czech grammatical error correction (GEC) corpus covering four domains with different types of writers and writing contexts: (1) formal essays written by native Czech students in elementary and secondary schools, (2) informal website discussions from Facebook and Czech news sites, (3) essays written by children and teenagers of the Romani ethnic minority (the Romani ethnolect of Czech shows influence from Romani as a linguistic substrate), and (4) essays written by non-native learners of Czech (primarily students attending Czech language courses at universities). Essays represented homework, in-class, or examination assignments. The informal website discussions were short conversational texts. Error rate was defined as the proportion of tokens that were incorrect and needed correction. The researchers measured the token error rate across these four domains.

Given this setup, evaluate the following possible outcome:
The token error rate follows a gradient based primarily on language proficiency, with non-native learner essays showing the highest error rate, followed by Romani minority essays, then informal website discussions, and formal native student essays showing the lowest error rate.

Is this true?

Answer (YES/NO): NO